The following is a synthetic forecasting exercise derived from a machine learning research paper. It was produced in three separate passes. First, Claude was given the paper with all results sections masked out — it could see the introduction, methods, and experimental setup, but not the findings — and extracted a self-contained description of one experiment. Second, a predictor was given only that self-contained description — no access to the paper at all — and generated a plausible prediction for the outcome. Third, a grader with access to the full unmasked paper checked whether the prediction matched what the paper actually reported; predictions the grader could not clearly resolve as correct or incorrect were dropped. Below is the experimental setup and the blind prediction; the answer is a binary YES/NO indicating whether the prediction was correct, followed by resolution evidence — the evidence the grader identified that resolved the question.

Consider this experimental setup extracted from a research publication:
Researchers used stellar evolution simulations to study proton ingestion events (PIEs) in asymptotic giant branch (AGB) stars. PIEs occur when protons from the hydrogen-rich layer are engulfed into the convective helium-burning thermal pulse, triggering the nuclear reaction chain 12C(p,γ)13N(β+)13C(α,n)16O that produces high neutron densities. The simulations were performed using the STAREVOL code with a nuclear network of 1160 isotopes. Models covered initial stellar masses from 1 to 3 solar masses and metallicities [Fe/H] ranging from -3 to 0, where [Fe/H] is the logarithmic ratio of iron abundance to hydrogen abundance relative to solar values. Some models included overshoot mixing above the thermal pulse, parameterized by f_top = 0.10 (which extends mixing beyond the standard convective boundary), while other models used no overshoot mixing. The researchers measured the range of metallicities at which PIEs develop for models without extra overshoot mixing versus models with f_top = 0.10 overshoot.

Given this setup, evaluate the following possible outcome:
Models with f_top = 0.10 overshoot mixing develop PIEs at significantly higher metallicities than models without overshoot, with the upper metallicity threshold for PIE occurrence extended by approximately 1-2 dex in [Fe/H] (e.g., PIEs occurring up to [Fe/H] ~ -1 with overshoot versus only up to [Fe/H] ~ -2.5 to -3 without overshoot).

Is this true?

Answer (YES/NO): NO